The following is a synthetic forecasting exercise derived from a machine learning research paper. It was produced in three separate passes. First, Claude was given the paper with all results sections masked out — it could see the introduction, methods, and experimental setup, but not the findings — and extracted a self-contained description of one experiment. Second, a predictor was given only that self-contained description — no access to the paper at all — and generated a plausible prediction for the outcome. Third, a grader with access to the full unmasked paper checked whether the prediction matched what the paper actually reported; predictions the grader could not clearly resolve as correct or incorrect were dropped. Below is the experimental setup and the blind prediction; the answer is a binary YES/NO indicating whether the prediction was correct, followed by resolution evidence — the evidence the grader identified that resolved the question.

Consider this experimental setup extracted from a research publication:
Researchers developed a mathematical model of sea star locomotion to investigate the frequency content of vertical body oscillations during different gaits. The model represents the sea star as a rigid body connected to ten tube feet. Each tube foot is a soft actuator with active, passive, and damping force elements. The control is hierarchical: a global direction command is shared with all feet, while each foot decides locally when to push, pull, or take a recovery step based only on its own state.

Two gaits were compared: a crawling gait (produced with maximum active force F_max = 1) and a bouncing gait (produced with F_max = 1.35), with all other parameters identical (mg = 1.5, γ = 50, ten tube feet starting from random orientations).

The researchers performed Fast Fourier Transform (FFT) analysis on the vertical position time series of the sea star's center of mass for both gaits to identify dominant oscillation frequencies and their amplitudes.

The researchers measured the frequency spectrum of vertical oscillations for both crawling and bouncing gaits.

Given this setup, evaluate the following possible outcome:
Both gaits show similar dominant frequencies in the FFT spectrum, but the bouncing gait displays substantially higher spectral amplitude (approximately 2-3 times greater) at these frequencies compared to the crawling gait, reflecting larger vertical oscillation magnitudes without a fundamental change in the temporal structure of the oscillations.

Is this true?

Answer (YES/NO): NO